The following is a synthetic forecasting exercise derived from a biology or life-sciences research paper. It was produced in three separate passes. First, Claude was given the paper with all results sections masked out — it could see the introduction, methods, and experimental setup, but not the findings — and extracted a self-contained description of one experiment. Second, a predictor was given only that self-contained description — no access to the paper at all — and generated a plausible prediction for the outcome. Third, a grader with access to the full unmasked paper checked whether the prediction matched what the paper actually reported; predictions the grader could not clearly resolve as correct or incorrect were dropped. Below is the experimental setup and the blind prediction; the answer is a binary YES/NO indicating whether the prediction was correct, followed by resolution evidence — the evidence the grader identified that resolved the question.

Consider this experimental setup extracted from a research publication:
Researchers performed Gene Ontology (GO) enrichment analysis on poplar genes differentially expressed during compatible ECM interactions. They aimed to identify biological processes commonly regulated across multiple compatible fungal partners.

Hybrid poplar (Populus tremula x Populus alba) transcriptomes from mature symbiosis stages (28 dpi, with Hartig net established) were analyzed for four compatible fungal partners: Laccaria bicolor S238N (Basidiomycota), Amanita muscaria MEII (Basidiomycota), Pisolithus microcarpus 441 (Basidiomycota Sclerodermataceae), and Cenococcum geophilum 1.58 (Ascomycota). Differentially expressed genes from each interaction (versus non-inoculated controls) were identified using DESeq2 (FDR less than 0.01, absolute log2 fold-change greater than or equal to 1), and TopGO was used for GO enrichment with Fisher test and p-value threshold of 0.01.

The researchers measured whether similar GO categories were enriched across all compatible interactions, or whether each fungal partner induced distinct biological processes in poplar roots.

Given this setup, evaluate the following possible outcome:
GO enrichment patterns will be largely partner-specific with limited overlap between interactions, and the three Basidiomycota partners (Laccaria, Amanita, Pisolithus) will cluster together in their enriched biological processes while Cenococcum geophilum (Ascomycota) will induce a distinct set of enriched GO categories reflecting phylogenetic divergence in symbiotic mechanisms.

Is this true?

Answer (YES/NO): NO